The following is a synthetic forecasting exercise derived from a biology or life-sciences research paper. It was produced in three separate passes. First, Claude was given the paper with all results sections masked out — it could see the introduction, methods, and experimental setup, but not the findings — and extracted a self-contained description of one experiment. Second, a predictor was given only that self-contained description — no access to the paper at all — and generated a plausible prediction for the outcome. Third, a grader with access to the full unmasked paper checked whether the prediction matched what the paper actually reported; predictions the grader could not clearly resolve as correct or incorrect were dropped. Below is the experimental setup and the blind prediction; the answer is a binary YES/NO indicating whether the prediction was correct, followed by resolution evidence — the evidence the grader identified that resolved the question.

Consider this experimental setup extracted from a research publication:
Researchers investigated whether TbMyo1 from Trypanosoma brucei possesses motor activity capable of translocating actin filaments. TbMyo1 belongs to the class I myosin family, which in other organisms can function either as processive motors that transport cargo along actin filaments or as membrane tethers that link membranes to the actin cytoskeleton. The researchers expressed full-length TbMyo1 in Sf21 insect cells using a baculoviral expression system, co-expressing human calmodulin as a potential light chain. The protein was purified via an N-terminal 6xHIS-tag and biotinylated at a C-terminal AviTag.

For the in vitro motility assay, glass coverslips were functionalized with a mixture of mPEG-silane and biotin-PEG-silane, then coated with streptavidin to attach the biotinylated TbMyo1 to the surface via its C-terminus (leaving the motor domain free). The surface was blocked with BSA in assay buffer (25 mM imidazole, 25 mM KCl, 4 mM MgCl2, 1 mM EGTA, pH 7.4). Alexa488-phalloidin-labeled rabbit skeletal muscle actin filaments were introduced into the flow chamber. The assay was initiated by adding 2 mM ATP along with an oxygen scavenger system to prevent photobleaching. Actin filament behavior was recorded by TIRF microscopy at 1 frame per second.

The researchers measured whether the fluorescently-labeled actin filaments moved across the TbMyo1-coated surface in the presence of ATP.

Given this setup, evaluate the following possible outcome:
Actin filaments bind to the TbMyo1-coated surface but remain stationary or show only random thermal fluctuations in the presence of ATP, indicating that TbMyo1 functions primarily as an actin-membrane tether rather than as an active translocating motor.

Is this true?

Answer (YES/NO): NO